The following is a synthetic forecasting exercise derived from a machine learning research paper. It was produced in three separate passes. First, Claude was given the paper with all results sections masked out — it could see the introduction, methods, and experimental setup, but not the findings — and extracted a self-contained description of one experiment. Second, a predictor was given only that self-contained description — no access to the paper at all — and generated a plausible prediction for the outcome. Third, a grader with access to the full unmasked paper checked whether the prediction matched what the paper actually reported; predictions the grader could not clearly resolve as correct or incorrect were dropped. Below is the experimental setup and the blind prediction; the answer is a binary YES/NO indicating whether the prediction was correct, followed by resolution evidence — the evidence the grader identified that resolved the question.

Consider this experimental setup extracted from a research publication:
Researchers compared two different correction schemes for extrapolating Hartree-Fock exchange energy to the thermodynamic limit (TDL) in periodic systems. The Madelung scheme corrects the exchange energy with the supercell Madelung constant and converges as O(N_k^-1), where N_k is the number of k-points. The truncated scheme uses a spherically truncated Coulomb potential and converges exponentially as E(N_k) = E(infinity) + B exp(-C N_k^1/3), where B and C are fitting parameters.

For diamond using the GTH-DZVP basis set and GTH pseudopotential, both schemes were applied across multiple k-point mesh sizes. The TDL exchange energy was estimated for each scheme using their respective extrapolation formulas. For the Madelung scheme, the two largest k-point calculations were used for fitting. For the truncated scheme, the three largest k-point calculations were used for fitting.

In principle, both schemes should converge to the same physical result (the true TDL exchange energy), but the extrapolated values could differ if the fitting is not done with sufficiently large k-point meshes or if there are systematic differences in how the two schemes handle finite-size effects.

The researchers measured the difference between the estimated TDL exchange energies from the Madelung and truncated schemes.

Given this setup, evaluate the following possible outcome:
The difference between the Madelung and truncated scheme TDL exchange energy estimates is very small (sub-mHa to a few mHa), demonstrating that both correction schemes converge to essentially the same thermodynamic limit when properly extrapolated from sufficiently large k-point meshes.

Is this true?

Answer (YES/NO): YES